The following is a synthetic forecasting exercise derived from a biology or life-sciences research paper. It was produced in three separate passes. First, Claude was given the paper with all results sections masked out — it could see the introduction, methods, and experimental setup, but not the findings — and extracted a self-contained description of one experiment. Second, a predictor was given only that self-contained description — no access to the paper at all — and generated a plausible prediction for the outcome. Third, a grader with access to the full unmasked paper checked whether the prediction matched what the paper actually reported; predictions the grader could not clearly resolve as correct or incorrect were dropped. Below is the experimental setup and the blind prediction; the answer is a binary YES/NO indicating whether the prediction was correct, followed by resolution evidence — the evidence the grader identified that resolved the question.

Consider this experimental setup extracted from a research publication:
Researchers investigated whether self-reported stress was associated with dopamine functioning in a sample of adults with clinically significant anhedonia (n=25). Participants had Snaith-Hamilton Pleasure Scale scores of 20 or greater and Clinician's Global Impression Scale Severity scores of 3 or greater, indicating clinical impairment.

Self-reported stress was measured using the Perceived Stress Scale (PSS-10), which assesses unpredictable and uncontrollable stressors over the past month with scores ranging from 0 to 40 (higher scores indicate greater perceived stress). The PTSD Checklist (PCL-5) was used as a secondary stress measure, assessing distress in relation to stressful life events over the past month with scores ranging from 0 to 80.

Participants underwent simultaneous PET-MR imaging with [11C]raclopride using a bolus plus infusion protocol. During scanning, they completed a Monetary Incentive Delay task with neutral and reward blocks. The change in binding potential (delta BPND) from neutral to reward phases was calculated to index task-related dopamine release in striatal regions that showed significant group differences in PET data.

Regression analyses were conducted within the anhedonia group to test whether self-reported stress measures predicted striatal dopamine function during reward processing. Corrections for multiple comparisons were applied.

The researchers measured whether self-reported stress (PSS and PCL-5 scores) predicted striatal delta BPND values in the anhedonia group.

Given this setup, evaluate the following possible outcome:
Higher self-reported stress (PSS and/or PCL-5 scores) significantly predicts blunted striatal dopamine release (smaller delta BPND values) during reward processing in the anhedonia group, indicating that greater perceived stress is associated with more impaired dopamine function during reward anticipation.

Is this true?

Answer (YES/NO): NO